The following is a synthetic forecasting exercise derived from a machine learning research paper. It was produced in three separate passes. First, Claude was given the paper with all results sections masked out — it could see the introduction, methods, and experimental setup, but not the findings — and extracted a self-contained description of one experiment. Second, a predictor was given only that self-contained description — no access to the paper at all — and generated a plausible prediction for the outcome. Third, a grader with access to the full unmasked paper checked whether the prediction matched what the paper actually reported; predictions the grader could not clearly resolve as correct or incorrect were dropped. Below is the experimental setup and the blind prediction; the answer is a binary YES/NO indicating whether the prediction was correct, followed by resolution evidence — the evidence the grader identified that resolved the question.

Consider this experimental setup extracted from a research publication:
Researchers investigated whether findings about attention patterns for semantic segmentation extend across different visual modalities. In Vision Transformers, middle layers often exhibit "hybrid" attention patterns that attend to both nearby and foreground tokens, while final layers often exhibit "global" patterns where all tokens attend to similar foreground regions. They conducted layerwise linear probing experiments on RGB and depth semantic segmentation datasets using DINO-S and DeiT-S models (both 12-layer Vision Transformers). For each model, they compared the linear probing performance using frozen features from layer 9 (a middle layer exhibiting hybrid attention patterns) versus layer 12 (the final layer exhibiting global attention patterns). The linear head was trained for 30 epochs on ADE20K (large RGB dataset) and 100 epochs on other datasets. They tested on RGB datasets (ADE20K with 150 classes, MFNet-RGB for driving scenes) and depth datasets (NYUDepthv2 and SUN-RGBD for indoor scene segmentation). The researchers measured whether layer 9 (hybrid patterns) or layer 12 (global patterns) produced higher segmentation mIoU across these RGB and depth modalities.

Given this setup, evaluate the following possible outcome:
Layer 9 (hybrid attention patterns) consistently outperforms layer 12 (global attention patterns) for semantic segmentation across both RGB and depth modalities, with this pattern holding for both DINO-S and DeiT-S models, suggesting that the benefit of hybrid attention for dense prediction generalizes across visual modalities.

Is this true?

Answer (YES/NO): YES